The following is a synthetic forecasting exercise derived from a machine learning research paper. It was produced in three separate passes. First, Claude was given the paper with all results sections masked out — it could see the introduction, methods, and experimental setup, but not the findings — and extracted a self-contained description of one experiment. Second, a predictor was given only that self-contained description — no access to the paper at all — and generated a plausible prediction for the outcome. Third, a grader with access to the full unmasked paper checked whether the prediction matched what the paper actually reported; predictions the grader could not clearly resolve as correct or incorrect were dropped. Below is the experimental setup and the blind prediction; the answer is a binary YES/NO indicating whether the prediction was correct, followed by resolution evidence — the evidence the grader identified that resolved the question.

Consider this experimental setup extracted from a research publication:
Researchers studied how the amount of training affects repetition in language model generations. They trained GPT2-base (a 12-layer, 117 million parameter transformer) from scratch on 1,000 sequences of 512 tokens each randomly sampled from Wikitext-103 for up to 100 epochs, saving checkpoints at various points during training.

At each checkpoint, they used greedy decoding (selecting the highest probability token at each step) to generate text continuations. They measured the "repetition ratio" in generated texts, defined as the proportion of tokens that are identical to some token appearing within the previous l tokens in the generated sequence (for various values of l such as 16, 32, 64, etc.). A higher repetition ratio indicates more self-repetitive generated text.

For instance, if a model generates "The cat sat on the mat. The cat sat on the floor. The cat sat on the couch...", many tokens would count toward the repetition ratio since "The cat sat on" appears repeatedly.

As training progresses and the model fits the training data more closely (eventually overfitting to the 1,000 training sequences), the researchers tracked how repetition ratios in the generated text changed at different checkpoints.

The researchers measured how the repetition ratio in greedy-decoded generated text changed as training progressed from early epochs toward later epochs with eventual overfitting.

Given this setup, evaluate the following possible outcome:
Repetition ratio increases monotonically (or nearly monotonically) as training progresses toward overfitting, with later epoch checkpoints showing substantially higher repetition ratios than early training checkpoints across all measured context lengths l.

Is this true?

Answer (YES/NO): NO